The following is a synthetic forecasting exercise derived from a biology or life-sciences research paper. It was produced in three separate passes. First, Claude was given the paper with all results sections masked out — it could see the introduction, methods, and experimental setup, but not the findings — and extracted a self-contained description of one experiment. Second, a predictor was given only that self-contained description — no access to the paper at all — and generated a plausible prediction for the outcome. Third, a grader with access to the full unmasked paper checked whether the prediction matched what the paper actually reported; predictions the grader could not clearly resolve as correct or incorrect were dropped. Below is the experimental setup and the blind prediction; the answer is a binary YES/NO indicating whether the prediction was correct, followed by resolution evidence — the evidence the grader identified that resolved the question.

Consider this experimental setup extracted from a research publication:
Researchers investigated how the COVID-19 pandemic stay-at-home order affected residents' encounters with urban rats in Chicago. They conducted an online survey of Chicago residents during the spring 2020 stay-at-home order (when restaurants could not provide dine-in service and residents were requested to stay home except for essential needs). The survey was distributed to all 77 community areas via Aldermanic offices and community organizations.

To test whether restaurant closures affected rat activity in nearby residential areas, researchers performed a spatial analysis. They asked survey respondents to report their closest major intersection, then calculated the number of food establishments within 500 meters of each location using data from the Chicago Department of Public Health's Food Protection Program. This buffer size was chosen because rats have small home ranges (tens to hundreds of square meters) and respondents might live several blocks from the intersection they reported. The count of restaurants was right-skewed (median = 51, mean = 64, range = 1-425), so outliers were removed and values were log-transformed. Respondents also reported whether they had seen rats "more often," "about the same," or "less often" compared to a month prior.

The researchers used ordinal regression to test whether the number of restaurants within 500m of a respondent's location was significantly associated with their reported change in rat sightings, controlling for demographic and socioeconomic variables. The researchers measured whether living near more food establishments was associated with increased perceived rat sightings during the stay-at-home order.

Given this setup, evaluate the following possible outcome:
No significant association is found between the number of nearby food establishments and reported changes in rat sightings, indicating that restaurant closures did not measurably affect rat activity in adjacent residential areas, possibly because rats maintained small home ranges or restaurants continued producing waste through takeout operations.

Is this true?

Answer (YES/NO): NO